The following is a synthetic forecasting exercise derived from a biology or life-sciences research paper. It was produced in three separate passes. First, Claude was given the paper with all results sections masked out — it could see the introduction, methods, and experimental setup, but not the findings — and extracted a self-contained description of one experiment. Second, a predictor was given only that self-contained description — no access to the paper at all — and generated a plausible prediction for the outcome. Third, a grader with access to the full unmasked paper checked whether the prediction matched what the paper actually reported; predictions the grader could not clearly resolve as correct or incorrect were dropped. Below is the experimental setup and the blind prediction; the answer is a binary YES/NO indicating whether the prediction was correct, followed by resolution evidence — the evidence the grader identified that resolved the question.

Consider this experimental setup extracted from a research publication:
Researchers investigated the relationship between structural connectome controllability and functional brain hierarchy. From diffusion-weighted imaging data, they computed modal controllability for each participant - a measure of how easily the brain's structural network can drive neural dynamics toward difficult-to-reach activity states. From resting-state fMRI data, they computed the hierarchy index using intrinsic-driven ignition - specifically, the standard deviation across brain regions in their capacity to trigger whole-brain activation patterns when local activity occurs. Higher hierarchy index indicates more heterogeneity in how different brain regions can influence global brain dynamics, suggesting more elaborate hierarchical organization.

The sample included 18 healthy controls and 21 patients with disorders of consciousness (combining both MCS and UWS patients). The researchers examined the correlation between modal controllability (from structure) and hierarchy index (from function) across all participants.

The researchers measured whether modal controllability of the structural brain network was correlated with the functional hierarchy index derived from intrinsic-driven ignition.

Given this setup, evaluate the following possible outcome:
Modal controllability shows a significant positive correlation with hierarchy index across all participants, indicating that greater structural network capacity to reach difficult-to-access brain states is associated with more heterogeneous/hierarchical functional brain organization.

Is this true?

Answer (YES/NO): YES